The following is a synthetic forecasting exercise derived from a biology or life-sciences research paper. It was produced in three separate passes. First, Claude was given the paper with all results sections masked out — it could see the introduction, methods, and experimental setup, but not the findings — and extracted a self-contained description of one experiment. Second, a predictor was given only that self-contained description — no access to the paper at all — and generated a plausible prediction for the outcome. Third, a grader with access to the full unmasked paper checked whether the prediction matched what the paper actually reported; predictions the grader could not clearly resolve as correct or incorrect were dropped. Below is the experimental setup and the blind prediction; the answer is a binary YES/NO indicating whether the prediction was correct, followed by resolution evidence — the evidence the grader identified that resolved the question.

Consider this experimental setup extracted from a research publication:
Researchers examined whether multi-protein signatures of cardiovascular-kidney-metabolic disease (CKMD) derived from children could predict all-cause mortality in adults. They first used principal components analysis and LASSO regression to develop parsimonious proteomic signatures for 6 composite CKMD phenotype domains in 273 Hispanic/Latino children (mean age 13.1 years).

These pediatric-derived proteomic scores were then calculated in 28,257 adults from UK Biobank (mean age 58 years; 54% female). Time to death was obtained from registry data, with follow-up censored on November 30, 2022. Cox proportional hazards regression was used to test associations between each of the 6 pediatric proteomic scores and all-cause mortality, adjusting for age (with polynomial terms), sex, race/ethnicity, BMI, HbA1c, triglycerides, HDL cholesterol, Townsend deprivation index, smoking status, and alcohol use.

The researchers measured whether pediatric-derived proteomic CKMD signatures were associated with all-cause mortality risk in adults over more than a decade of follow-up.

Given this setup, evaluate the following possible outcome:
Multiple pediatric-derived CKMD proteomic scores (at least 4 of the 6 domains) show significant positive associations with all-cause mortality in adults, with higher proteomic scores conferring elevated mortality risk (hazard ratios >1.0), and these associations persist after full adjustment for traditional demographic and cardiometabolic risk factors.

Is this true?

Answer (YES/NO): NO